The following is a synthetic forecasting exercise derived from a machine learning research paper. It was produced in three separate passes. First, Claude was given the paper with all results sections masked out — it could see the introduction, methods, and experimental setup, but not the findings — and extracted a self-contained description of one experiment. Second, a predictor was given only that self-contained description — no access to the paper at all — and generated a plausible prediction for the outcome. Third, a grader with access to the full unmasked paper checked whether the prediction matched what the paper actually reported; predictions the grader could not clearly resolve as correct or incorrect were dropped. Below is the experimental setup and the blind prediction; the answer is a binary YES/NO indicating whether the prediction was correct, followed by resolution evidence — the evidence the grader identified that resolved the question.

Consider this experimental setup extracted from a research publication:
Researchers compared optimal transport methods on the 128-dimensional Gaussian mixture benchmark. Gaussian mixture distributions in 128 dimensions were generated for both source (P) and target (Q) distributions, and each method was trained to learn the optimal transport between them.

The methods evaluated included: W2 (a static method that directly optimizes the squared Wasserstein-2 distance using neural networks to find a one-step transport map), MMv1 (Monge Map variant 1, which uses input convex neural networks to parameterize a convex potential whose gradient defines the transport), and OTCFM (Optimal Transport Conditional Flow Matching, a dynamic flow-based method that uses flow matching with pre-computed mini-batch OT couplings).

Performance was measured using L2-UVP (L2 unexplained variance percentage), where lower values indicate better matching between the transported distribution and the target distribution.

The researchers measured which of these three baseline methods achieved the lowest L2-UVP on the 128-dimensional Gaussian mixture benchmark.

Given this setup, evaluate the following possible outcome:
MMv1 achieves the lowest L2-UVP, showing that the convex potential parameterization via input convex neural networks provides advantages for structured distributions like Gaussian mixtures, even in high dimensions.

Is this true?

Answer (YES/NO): NO